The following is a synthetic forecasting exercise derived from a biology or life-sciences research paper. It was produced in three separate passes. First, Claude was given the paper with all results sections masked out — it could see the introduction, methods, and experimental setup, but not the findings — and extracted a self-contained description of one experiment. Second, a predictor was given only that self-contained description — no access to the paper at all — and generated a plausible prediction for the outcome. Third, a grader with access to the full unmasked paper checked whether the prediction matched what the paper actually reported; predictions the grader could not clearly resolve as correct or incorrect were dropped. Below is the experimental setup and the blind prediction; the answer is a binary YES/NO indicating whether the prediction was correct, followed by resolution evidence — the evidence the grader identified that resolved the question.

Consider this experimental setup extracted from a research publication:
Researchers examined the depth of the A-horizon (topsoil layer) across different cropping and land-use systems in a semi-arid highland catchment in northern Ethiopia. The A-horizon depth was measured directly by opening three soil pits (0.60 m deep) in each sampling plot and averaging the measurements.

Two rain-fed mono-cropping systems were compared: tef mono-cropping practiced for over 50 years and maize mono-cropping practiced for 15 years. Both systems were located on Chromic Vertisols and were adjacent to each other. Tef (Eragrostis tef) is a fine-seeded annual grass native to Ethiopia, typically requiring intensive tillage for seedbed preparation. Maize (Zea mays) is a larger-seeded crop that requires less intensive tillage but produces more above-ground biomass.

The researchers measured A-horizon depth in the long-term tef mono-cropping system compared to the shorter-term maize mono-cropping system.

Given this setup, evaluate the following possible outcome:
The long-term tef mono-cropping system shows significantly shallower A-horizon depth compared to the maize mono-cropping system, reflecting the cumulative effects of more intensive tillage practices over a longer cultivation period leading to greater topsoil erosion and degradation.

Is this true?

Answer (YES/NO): YES